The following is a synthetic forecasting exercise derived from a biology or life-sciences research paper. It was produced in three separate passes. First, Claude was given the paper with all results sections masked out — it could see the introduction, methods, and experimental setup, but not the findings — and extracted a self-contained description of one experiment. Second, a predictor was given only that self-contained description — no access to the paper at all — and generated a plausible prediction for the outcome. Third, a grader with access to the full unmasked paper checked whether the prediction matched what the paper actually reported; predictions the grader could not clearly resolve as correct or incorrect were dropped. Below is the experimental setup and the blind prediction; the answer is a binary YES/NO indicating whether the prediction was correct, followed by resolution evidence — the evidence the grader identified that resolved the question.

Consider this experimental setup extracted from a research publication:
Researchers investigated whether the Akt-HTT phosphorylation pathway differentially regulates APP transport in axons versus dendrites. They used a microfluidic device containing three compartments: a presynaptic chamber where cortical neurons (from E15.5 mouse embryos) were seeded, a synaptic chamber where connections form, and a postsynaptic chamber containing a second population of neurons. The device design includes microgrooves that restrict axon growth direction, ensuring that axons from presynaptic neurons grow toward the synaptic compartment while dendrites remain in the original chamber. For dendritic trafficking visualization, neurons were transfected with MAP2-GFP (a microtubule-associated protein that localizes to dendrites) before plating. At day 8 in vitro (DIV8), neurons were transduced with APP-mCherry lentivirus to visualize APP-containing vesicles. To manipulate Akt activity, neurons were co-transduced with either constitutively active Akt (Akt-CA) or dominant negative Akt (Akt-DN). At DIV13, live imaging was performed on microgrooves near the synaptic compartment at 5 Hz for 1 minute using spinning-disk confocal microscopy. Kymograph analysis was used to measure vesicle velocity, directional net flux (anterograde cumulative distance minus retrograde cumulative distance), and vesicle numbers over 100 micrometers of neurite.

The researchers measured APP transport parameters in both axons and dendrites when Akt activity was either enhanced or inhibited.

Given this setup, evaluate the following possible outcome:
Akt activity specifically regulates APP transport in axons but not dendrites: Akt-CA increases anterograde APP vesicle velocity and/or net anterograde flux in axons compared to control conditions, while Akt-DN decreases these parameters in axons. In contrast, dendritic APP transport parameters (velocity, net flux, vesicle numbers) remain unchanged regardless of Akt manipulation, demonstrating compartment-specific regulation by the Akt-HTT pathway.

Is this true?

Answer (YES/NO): YES